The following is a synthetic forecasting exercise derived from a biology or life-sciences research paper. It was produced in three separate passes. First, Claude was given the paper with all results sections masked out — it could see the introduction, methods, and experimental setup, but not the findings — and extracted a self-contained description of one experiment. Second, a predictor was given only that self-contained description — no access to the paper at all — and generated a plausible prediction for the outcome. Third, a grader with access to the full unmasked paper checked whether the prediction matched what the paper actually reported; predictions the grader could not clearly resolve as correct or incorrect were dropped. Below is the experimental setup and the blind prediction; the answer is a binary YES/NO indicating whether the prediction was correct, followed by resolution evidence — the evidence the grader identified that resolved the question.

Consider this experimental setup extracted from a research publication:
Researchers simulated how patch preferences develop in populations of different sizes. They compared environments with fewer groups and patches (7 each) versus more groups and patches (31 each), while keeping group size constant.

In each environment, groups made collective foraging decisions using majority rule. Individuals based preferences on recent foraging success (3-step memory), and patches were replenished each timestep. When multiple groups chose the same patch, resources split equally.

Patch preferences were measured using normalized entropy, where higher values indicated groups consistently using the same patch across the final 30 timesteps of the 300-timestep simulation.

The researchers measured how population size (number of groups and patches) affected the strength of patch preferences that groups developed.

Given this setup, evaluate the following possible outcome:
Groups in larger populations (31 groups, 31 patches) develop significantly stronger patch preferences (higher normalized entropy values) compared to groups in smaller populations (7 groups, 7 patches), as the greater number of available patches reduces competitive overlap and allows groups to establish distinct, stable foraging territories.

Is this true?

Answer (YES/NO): NO